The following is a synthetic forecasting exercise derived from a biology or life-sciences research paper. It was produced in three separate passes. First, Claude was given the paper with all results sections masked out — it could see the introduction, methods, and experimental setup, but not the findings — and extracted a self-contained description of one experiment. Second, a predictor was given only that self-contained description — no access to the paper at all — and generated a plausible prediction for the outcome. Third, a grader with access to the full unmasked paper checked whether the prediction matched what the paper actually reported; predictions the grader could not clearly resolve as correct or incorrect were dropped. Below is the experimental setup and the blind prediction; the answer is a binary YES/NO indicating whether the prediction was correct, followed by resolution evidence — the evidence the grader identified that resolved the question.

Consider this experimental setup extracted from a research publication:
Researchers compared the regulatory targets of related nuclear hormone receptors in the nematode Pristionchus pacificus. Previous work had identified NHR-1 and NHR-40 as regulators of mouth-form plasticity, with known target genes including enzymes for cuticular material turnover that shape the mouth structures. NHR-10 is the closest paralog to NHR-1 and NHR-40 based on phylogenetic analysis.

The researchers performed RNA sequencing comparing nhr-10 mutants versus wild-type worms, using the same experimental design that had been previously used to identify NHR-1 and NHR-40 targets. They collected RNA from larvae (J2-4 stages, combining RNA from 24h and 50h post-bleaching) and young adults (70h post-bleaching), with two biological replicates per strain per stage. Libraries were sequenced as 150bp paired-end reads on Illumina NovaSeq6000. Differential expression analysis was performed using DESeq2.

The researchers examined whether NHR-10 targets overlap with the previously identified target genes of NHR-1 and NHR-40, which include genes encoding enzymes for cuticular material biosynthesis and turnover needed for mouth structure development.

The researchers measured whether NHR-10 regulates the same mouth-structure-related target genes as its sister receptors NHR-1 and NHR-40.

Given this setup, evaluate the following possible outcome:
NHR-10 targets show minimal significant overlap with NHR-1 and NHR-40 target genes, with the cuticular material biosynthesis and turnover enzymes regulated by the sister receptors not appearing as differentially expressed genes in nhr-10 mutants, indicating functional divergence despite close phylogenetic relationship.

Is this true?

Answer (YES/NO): YES